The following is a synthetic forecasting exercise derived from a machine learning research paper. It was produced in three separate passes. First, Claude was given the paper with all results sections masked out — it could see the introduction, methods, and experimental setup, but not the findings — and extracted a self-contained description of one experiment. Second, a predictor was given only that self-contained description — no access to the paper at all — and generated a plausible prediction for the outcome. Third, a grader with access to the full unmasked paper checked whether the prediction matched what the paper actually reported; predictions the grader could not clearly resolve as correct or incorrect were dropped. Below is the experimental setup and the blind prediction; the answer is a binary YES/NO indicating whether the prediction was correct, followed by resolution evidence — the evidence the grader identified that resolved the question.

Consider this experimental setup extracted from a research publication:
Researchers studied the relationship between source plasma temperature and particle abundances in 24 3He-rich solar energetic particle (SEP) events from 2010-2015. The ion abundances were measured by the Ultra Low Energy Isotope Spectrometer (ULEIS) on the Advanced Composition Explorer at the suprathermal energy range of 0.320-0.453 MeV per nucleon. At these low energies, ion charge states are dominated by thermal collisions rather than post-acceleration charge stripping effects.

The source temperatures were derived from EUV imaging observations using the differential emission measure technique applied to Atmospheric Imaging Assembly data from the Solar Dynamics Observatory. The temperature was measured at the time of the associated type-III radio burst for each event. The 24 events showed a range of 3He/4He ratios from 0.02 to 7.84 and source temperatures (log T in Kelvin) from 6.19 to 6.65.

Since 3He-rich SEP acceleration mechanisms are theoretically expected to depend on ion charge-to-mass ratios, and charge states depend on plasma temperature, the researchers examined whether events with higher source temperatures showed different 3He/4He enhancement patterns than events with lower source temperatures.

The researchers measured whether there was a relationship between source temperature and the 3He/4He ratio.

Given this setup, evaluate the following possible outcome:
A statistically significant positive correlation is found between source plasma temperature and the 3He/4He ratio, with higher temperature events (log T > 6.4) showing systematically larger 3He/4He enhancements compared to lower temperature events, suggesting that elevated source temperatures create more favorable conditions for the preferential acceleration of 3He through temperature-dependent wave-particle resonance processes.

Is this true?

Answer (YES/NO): NO